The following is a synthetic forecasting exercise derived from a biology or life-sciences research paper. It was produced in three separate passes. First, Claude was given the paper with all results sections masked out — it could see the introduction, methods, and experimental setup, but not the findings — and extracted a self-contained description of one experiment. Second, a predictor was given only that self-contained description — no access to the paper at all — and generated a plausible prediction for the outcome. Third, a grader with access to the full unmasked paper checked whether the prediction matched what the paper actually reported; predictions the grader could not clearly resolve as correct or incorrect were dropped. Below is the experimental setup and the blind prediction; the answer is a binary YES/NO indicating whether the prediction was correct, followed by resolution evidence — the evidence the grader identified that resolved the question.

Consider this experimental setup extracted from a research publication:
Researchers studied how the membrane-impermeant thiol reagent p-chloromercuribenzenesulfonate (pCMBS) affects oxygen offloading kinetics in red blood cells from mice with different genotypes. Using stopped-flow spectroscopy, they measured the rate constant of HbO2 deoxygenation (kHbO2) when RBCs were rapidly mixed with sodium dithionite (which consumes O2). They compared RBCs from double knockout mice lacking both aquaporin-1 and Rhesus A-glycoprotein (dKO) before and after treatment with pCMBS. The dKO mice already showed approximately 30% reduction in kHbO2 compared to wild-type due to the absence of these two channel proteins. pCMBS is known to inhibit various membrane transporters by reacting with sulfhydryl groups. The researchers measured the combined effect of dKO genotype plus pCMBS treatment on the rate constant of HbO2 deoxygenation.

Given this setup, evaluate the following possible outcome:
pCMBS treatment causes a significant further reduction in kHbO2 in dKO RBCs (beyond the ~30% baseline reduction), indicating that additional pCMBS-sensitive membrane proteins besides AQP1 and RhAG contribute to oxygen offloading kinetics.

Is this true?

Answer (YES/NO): YES